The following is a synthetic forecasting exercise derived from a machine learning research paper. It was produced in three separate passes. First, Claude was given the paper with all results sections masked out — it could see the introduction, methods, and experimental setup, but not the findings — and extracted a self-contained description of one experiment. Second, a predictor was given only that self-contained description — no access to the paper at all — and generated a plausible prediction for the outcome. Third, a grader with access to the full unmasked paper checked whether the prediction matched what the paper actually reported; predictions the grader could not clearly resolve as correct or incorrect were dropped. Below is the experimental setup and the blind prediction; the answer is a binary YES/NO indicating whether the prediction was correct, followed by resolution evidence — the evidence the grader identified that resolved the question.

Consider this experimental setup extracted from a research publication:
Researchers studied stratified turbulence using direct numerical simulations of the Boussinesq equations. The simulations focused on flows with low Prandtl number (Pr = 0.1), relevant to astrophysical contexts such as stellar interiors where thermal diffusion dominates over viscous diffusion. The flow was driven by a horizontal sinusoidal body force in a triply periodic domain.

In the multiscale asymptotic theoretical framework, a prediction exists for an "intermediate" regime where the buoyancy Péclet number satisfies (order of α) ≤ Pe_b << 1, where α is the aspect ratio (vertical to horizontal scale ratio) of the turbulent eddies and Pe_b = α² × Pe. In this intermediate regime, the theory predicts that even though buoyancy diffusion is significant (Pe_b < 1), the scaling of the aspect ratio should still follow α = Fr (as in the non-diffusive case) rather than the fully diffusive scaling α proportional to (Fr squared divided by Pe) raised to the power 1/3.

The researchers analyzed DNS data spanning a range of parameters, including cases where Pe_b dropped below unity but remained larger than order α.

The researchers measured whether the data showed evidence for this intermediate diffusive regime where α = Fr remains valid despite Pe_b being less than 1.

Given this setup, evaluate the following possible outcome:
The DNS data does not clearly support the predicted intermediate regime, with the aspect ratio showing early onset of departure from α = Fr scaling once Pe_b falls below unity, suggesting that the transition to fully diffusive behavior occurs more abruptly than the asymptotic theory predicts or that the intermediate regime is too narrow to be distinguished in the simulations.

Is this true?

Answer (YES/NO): NO